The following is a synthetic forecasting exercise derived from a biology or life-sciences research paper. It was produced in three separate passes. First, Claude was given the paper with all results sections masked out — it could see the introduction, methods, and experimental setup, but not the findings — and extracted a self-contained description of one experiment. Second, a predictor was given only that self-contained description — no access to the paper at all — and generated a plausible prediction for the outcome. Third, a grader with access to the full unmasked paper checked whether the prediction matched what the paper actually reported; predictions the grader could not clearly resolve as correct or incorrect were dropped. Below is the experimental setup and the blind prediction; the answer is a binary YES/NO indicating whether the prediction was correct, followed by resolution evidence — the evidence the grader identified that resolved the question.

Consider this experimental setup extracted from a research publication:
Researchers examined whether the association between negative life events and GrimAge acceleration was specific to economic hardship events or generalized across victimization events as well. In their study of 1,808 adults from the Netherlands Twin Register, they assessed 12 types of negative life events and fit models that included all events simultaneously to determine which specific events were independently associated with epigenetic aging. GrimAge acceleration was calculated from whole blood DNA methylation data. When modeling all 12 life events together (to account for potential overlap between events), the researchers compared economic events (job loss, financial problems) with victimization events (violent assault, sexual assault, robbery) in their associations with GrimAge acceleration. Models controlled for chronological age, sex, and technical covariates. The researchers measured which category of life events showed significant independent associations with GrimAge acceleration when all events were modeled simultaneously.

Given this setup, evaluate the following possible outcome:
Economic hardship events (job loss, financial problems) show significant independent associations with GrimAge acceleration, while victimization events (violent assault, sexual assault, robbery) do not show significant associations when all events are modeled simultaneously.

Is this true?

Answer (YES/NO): NO